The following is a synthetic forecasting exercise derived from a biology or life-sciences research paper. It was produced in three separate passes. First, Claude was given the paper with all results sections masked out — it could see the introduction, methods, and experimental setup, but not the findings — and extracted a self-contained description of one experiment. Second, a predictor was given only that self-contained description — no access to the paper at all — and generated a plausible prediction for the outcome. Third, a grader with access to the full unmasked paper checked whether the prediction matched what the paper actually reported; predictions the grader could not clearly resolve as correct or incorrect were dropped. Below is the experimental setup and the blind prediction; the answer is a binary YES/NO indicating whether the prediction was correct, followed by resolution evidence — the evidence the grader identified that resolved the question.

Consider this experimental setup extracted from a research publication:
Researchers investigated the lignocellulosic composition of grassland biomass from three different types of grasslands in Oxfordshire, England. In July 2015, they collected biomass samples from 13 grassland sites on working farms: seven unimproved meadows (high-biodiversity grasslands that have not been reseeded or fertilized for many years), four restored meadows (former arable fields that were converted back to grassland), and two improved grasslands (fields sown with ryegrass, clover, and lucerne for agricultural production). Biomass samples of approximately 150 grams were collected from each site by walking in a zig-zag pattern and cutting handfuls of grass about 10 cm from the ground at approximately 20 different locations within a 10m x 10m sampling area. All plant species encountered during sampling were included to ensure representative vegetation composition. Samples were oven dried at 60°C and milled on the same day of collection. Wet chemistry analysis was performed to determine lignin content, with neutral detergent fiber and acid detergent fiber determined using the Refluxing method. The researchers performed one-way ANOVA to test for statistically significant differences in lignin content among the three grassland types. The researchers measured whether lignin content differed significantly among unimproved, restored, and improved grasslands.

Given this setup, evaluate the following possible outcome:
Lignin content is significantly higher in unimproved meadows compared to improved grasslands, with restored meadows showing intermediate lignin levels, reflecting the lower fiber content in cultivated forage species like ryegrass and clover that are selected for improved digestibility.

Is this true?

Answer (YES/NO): NO